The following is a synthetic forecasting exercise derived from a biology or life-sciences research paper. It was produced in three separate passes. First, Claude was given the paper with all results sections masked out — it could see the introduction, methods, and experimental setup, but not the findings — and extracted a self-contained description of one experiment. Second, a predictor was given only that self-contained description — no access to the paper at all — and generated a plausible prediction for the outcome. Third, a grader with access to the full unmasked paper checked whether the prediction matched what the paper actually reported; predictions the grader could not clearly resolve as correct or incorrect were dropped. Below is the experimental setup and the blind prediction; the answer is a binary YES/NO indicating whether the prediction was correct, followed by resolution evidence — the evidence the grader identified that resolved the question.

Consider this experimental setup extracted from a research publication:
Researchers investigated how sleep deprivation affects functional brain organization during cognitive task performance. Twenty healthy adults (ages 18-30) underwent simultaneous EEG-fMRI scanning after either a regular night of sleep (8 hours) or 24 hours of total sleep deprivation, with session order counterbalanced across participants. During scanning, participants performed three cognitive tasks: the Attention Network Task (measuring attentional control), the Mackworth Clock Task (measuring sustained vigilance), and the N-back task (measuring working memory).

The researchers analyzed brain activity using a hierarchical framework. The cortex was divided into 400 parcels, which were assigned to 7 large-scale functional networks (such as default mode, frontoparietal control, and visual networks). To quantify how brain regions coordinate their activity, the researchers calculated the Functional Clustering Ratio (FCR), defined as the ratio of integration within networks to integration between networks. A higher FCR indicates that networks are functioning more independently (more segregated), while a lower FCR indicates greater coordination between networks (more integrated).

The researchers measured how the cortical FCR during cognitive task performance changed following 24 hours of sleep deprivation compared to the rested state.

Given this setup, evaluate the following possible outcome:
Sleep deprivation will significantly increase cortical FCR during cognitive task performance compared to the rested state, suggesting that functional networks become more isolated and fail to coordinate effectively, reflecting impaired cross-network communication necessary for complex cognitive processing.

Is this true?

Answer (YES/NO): YES